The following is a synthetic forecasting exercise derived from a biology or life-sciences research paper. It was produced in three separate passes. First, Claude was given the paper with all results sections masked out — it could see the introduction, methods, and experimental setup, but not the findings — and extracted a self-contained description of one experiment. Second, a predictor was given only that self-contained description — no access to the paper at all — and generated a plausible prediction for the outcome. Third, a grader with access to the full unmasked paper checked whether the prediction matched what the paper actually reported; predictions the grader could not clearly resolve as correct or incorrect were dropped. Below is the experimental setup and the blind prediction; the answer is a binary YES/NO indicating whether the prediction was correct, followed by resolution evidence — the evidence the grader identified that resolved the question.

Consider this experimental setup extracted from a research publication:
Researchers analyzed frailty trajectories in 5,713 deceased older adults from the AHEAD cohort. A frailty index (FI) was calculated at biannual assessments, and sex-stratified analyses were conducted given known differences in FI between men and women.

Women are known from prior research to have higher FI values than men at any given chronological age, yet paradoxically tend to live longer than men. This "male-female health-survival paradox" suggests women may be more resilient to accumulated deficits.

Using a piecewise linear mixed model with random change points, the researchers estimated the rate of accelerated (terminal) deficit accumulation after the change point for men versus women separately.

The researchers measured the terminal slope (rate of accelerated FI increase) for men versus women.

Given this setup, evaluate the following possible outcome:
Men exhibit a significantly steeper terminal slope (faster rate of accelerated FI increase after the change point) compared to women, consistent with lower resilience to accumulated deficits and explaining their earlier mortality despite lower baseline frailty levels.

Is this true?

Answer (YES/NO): YES